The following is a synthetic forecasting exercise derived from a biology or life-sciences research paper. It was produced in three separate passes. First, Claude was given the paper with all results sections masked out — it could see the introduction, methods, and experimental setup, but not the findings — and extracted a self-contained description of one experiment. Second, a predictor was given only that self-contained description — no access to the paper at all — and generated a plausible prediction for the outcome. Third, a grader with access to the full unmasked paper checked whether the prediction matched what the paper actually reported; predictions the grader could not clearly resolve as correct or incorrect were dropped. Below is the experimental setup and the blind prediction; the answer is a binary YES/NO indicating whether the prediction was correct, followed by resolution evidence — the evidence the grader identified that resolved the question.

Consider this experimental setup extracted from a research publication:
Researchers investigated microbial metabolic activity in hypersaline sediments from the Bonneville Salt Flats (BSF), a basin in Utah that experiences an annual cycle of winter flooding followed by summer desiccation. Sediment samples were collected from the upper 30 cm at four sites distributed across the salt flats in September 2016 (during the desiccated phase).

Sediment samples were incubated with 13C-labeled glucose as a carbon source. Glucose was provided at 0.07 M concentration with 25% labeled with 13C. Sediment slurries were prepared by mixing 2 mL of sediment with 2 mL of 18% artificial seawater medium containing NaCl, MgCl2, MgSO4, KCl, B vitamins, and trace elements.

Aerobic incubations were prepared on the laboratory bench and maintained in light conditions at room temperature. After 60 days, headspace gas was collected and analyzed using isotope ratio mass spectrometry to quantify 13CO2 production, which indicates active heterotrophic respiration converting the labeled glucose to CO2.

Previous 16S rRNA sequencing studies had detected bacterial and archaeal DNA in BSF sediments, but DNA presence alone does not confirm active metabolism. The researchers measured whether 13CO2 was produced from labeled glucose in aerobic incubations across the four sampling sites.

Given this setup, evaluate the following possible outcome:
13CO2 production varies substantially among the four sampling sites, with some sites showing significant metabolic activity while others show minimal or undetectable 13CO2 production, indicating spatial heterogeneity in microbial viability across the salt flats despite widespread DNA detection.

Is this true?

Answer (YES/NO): NO